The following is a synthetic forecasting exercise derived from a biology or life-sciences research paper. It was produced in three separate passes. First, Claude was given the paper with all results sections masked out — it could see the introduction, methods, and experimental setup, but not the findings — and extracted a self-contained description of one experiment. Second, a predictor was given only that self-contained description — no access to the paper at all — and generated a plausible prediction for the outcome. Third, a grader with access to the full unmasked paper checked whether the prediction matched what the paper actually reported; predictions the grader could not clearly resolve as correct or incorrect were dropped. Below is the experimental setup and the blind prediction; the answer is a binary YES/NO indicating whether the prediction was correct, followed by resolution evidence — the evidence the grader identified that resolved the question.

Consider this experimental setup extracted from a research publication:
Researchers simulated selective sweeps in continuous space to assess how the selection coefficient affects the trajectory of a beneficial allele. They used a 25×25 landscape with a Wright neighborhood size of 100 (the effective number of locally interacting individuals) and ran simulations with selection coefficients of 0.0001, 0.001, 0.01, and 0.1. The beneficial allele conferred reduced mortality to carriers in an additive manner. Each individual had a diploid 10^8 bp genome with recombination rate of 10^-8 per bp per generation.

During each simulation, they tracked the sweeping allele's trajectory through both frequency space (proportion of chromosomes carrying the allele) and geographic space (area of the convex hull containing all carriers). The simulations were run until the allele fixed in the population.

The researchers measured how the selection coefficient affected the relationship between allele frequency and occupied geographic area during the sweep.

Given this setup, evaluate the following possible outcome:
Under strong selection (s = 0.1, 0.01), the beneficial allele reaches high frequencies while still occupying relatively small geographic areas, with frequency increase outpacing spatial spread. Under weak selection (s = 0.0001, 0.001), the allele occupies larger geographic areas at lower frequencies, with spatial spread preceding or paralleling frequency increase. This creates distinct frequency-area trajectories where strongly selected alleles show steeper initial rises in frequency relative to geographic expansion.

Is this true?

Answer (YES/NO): YES